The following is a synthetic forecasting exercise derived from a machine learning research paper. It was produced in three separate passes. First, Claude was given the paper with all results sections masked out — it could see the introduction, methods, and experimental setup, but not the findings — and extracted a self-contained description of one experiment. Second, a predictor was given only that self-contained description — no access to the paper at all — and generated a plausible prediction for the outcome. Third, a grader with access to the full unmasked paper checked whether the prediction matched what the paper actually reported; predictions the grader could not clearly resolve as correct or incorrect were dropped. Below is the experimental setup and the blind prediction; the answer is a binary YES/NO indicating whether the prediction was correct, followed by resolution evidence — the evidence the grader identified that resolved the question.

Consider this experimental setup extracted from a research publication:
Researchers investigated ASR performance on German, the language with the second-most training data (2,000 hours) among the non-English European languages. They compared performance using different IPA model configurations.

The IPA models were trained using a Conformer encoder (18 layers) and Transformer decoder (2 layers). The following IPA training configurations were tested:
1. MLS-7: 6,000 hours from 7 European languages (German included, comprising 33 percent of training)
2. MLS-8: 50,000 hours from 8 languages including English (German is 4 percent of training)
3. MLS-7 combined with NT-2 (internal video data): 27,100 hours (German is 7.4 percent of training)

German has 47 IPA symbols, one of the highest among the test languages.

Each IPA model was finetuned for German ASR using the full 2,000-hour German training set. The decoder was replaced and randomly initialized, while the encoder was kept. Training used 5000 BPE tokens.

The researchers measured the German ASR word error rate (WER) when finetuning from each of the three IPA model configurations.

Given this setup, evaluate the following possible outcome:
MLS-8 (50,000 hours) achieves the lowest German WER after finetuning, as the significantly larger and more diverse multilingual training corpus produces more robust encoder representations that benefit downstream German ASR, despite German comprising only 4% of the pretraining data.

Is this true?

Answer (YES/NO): YES